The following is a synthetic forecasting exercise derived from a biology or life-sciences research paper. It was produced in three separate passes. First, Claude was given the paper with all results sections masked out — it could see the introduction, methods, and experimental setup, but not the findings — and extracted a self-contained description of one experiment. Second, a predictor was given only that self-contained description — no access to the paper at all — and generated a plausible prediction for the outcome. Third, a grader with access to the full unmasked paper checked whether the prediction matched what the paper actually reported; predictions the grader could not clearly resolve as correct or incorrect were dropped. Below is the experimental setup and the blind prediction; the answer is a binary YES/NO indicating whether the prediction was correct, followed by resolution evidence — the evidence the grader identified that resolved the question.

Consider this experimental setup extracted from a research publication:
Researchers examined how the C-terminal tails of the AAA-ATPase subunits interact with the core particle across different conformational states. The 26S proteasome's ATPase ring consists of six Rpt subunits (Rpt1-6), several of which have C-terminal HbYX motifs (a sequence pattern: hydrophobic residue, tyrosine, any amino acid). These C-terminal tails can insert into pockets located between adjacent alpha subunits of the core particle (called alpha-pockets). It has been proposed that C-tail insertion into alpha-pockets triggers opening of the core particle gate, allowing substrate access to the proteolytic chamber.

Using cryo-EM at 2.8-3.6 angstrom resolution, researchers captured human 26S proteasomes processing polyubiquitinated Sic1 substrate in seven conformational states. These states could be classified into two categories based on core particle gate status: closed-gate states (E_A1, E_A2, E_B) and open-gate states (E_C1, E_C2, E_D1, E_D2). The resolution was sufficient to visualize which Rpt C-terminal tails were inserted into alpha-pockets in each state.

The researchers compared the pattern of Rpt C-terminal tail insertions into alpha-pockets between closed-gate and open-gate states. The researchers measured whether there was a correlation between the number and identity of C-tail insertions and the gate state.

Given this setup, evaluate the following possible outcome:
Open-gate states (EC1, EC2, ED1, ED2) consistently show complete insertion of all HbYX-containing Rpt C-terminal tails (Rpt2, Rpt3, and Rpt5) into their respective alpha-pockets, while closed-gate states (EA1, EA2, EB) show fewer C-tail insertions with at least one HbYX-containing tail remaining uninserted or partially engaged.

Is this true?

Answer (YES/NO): NO